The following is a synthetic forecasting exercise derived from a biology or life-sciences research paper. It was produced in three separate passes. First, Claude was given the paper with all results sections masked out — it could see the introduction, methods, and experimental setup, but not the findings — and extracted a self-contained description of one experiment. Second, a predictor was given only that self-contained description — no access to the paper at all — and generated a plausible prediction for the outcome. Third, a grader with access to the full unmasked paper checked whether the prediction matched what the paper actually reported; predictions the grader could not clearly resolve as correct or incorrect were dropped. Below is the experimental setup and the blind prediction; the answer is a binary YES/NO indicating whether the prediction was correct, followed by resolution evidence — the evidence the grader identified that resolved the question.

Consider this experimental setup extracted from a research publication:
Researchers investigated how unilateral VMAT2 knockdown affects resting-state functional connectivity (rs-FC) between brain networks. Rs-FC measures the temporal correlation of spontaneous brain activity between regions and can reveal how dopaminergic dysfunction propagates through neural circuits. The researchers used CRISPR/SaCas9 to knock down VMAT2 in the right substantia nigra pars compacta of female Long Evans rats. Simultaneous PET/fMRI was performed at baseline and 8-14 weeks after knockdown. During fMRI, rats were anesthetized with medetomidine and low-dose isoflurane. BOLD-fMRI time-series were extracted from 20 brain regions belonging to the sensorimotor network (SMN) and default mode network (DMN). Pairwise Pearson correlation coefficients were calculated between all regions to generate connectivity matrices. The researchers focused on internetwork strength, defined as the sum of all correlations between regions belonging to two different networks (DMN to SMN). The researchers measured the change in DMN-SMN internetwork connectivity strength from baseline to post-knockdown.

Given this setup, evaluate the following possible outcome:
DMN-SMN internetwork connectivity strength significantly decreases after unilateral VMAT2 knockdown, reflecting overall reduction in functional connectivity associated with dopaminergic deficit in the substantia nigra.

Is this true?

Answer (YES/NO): NO